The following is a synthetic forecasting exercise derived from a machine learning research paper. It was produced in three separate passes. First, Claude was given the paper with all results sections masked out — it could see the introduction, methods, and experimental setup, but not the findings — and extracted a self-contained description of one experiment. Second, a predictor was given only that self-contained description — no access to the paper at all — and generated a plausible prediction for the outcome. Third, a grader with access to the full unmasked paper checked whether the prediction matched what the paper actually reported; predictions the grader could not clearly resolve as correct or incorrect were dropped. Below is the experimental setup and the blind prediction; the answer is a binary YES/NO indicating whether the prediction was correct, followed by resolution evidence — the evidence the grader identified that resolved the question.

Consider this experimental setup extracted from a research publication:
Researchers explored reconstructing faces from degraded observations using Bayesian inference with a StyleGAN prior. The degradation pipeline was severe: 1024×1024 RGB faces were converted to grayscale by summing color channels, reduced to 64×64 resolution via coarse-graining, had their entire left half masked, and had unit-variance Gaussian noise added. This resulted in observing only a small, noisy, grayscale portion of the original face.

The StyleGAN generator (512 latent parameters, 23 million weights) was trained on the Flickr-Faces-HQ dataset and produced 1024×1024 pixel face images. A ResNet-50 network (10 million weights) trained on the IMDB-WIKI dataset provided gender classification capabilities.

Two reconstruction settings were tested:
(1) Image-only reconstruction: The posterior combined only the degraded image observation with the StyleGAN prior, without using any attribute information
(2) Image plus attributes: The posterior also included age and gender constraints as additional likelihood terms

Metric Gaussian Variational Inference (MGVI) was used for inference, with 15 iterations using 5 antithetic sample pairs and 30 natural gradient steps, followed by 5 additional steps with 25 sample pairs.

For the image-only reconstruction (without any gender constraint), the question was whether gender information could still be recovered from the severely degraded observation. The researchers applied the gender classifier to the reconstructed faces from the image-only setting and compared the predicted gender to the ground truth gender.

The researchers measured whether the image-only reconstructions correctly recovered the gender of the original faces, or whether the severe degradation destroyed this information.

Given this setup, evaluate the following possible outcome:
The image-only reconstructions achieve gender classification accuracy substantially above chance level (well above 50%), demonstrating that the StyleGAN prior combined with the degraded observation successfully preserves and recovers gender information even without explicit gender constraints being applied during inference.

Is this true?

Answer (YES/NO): YES